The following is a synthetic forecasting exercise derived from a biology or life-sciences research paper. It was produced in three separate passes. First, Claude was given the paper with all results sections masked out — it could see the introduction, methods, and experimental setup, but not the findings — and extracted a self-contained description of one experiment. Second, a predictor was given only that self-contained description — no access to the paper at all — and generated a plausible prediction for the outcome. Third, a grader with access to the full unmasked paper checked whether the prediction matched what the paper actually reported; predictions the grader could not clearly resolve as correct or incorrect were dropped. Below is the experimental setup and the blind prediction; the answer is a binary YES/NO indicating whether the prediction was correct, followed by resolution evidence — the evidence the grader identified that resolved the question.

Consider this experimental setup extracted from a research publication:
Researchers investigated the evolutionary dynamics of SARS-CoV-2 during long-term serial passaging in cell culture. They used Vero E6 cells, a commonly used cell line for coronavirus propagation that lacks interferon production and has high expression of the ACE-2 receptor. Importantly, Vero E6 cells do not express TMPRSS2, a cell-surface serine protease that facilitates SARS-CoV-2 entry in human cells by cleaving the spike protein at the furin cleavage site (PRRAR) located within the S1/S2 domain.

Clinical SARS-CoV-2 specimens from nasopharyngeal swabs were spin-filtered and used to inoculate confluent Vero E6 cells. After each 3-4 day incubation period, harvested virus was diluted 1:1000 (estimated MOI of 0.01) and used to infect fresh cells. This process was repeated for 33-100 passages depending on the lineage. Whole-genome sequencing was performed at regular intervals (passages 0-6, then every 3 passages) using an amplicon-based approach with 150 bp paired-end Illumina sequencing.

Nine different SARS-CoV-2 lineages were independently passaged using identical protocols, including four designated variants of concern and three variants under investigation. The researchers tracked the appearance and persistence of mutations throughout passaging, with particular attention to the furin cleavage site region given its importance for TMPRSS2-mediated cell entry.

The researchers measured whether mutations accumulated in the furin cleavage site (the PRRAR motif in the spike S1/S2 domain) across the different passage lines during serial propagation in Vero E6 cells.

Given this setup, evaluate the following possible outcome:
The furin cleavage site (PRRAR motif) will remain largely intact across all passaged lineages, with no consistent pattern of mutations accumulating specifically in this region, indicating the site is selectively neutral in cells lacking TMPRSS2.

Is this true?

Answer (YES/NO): NO